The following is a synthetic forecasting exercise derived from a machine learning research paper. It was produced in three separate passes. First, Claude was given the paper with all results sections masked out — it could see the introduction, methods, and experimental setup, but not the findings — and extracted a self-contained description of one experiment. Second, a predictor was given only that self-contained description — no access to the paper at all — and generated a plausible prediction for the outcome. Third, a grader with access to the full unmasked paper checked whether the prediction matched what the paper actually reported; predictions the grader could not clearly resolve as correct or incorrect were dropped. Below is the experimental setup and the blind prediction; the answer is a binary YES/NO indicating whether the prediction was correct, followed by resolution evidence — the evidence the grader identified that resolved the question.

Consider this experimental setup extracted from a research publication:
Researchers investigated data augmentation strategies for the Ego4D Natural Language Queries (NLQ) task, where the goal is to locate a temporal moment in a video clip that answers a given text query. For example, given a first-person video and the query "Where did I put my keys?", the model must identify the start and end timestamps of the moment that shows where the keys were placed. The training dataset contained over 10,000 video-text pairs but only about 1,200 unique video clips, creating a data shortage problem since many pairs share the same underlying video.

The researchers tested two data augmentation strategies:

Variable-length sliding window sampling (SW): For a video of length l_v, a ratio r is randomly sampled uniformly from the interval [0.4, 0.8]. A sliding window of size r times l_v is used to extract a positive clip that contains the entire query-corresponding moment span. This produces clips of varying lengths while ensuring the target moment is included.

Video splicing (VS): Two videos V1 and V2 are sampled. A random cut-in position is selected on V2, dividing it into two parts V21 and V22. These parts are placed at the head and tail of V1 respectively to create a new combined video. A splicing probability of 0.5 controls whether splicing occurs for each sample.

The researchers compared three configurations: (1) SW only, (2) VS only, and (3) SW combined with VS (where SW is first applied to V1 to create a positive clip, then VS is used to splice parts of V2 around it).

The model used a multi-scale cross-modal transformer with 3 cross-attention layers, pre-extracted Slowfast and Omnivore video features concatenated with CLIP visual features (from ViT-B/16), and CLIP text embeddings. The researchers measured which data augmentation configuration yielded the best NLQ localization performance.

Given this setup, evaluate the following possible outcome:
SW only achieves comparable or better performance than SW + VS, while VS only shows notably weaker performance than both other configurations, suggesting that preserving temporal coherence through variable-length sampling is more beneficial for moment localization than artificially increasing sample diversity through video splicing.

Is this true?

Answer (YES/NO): NO